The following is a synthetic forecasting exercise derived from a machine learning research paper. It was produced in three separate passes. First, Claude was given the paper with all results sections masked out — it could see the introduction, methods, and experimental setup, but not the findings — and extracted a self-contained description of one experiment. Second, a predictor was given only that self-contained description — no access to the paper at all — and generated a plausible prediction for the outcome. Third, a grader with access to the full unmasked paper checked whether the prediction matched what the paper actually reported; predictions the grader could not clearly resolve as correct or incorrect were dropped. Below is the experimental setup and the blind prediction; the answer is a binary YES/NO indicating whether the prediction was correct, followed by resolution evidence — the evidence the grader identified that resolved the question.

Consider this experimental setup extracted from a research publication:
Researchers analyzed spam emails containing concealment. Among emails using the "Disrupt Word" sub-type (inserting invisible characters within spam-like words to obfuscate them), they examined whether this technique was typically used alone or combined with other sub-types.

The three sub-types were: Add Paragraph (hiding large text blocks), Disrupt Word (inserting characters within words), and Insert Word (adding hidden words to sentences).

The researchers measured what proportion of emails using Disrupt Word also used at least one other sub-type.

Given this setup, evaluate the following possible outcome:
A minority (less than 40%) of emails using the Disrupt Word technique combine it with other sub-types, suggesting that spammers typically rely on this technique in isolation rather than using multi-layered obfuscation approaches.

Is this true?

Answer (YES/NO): YES